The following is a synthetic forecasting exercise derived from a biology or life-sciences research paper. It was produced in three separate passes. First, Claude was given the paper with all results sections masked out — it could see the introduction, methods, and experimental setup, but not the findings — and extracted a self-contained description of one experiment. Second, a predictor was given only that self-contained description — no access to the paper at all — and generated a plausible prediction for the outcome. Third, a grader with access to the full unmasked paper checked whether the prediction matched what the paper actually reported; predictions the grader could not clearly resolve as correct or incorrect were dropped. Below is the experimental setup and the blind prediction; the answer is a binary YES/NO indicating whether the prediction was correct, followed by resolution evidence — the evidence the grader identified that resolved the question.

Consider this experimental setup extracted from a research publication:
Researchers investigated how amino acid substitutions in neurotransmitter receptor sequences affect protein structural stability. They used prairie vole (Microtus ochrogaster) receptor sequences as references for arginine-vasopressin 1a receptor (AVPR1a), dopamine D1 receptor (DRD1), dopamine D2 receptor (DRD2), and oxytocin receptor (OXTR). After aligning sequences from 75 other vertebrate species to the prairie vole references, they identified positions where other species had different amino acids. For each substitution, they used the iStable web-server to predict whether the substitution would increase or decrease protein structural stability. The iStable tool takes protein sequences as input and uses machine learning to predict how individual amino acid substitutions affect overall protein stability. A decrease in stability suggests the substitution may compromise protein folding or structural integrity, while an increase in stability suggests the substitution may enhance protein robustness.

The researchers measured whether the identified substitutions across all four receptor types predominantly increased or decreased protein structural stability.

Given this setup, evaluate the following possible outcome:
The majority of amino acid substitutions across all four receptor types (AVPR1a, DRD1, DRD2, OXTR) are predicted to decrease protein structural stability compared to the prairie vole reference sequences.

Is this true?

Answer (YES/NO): NO